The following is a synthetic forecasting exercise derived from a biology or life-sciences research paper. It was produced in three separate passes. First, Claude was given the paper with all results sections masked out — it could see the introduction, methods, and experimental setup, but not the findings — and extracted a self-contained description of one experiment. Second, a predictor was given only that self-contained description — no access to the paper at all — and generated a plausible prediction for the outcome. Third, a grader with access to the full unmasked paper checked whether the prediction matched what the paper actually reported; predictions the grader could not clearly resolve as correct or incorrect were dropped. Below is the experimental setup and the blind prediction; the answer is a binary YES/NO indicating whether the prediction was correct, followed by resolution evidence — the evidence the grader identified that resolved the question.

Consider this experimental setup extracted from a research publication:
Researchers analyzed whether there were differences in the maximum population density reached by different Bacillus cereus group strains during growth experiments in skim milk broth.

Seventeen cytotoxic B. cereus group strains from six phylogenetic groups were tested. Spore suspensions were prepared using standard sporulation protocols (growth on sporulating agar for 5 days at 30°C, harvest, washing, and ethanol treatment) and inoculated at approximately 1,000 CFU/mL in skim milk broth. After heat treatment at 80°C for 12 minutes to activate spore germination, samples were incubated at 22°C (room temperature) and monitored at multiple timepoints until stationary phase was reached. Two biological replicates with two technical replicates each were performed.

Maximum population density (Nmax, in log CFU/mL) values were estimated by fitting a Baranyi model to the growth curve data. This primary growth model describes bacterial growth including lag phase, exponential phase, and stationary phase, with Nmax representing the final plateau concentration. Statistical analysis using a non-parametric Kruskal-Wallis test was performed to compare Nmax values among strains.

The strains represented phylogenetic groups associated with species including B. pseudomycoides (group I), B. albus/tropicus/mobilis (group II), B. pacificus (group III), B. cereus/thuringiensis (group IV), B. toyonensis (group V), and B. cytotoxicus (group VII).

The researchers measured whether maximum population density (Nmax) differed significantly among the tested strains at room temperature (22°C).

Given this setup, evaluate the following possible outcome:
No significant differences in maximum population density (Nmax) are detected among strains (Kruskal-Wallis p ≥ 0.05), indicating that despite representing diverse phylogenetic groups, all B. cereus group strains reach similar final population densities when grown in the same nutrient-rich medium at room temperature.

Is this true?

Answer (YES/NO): YES